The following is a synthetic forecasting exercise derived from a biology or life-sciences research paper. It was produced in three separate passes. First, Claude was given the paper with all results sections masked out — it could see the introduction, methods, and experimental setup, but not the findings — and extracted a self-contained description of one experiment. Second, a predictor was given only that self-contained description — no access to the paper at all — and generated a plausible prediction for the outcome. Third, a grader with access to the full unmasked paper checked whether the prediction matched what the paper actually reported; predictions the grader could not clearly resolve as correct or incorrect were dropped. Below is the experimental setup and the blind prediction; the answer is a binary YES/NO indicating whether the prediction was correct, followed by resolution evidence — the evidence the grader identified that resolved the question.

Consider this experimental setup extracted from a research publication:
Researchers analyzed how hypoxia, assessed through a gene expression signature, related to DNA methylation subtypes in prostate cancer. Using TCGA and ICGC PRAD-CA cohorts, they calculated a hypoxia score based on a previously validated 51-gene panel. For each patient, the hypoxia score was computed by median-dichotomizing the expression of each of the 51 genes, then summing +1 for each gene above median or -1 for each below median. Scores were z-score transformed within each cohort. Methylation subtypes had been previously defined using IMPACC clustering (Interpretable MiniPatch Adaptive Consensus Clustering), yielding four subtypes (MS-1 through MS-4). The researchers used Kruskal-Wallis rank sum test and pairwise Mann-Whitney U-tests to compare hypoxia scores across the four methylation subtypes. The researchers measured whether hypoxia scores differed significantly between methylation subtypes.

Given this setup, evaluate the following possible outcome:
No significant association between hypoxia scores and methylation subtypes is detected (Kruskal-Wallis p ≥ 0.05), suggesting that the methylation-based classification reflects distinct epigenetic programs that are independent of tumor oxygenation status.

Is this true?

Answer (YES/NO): NO